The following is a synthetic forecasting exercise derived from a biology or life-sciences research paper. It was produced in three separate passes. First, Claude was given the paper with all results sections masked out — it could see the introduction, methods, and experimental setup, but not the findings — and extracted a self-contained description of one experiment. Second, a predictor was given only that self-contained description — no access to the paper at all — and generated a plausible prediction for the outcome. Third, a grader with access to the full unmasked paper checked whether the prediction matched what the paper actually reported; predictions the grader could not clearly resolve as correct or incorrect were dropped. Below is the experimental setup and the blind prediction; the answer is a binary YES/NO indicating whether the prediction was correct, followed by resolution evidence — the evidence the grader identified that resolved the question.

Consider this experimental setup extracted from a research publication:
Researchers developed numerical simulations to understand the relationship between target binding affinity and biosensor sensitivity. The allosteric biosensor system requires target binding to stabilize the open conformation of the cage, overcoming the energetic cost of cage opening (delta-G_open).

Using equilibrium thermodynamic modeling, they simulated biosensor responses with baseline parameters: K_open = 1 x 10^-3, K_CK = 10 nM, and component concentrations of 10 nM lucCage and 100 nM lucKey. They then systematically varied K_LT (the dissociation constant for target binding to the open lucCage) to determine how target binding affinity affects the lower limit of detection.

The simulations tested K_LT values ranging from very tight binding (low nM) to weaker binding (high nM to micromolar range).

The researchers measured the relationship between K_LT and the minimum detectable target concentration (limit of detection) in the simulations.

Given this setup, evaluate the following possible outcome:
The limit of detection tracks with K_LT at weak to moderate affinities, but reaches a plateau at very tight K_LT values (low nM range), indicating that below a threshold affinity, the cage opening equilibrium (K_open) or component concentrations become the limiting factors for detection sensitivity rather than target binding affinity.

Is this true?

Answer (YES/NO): NO